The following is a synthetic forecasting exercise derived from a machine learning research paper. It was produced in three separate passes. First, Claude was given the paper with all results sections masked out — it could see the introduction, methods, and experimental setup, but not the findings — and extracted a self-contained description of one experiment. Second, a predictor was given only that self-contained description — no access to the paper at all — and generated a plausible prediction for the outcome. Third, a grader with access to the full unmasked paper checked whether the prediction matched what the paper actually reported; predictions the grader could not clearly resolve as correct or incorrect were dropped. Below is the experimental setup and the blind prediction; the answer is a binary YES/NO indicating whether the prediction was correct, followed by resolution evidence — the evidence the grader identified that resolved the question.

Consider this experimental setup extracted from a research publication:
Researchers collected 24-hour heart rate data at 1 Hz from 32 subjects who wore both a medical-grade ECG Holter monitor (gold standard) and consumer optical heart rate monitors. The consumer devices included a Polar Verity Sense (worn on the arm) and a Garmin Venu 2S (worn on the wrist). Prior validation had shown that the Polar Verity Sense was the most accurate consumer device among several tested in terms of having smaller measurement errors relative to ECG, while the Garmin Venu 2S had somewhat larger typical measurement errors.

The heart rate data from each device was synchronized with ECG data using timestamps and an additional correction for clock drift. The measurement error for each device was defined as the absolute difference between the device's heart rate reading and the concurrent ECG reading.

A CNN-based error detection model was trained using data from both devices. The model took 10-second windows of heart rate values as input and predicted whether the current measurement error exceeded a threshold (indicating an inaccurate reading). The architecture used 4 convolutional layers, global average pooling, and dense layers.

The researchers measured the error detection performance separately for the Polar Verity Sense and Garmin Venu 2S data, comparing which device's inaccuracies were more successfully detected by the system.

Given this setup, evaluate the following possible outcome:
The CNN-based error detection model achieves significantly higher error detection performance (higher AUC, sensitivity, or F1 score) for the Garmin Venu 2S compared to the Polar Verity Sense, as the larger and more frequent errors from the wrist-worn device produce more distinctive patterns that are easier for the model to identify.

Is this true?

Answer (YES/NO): NO